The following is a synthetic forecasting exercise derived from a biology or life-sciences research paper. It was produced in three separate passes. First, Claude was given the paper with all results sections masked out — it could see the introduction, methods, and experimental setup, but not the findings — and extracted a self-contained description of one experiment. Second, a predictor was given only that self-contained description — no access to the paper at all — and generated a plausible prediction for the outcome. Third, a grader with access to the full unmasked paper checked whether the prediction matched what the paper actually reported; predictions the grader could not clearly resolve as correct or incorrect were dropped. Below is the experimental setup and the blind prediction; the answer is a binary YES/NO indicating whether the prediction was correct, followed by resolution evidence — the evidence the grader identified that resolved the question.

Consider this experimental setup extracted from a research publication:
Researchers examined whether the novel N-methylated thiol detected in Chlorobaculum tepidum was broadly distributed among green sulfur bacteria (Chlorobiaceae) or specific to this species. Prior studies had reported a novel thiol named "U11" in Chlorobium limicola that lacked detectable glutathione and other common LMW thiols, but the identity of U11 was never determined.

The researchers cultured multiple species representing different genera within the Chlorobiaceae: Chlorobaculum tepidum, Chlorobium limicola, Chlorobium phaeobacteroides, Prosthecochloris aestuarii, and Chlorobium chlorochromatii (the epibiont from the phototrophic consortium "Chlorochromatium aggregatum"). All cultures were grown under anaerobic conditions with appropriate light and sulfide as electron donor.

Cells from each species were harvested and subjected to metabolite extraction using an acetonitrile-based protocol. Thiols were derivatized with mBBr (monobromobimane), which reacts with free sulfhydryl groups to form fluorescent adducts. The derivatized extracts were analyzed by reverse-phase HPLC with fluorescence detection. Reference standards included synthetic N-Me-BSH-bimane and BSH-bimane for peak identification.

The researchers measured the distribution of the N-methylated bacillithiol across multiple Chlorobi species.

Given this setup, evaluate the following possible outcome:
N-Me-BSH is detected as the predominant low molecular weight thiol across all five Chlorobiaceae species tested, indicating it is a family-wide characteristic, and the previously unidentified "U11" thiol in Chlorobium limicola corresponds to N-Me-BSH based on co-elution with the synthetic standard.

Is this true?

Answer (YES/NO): NO